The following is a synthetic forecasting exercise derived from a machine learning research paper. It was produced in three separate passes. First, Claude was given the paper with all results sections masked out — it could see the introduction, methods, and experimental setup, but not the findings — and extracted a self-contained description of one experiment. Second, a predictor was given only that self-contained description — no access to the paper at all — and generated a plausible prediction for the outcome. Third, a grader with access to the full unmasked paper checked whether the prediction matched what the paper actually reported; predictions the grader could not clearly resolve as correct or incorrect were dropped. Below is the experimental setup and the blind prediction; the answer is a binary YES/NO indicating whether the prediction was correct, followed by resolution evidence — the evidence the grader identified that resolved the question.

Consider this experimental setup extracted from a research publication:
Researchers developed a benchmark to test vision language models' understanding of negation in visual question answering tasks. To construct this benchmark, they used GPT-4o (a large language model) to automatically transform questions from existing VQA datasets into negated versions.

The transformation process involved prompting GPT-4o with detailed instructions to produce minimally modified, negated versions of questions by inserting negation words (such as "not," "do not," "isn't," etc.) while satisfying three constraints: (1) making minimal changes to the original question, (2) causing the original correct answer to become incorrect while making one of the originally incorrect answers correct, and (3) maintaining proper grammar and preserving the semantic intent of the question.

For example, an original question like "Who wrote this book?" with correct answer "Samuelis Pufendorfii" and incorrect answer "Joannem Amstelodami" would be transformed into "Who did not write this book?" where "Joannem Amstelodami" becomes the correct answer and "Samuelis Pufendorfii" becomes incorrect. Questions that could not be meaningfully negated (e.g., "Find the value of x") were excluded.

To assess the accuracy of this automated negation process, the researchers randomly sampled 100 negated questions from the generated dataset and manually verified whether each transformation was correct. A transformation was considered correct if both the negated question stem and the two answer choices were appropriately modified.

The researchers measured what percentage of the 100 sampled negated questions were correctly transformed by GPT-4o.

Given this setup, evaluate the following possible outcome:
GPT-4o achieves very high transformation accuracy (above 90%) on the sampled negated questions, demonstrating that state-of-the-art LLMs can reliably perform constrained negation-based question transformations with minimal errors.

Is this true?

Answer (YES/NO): YES